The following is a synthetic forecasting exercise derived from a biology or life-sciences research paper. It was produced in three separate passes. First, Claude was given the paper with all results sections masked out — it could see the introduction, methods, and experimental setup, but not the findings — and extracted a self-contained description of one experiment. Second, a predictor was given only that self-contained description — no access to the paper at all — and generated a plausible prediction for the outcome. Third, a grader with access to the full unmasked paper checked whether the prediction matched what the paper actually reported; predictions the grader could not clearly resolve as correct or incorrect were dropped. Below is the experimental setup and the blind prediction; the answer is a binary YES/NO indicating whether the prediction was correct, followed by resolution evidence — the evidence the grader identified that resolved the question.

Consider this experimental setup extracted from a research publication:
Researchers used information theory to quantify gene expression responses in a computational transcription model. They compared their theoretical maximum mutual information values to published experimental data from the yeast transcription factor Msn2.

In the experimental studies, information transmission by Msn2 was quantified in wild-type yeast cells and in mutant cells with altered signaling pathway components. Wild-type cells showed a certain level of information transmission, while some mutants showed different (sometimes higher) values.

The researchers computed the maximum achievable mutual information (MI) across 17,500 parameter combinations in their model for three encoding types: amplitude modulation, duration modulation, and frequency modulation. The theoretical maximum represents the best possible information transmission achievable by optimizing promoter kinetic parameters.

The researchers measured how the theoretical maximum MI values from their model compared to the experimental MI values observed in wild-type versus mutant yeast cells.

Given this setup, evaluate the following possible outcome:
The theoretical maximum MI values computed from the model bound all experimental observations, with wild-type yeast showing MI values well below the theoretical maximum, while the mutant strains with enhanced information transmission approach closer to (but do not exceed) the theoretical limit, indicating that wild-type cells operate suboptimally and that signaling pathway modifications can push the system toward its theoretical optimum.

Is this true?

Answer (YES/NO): YES